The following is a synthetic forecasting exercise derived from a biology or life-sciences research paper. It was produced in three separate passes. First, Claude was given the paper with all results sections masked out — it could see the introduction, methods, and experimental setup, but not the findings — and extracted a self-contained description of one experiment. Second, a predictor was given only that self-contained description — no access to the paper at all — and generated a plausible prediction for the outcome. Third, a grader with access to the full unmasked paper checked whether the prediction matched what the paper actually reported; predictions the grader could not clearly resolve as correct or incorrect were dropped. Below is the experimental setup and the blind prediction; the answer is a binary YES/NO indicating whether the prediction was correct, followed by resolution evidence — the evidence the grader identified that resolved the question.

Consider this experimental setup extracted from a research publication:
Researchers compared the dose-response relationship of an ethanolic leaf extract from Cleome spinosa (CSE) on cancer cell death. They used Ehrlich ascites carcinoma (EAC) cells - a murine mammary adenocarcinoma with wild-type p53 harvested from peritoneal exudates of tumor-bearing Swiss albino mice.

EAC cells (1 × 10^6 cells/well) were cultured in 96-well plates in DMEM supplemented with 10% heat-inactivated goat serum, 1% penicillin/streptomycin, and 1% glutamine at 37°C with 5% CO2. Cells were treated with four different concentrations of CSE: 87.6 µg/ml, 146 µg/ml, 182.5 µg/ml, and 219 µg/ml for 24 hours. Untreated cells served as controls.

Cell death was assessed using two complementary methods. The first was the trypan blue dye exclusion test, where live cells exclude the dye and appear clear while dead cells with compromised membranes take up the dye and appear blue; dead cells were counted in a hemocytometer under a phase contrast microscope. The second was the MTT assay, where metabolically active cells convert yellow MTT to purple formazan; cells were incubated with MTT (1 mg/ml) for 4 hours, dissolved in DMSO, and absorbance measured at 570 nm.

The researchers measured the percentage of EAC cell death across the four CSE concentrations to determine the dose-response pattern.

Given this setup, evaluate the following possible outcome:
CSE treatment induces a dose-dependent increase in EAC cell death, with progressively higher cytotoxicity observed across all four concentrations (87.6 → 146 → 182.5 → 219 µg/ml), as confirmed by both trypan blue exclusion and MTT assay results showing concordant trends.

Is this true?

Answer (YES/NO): NO